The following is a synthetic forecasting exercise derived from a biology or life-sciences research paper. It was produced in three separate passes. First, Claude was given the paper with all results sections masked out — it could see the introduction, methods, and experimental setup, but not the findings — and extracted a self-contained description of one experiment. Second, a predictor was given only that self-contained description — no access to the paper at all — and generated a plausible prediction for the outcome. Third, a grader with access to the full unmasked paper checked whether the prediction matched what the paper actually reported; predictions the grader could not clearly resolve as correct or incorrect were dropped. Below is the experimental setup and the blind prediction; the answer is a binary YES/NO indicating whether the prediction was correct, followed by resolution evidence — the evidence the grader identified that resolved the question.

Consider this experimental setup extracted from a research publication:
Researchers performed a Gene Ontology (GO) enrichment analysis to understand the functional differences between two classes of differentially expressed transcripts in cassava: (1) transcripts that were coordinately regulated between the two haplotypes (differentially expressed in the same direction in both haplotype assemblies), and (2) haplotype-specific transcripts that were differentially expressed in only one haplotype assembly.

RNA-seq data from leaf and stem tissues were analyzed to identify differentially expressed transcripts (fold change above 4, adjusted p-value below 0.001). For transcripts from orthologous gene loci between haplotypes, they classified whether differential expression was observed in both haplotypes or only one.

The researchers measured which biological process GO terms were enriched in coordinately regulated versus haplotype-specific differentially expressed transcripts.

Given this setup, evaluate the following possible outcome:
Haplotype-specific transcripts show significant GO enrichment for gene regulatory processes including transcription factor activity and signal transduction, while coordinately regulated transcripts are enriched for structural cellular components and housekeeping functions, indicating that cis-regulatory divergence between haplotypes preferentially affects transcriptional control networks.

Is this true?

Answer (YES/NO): NO